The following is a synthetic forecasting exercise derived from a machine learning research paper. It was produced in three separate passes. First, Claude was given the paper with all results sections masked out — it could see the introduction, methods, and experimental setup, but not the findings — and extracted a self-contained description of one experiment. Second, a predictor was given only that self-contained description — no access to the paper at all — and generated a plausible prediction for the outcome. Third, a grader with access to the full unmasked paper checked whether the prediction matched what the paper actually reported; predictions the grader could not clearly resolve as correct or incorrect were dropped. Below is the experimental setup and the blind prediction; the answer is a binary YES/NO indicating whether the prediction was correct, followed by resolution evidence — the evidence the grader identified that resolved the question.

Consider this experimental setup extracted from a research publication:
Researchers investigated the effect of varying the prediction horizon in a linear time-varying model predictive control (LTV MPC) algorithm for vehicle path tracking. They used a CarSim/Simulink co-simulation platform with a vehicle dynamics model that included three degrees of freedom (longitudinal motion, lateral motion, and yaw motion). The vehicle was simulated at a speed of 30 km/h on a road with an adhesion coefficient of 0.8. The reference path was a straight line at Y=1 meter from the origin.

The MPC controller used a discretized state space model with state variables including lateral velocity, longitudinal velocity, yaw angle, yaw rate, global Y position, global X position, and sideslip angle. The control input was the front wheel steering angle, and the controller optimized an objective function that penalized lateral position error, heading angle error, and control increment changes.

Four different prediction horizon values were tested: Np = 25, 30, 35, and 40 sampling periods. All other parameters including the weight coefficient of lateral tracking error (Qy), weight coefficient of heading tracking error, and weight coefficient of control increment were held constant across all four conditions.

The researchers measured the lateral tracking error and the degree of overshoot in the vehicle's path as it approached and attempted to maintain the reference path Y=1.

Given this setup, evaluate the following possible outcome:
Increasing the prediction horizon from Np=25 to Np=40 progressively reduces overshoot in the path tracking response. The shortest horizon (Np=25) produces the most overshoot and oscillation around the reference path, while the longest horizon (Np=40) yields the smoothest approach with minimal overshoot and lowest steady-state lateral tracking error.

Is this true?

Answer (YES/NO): YES